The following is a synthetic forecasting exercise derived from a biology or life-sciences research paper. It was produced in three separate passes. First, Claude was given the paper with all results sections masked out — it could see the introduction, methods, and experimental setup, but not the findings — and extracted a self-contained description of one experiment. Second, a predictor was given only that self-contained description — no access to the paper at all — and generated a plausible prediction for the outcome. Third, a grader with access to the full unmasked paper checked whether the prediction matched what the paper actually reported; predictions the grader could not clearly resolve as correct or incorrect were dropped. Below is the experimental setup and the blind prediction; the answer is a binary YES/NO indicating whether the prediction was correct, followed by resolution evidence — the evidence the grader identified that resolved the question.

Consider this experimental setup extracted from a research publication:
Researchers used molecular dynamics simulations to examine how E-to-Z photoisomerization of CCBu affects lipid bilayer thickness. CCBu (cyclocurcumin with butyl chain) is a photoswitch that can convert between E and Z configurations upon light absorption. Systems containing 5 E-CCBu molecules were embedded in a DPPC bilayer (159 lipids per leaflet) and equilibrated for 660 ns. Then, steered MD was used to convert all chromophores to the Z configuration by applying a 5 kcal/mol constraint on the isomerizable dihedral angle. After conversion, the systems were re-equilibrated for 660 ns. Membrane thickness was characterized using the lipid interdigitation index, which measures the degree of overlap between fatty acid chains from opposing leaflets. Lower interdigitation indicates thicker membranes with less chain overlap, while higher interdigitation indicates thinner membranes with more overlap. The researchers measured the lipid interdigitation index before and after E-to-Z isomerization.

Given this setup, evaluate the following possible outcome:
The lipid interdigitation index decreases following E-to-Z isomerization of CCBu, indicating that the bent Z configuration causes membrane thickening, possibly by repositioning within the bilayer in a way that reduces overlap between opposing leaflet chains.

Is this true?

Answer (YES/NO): NO